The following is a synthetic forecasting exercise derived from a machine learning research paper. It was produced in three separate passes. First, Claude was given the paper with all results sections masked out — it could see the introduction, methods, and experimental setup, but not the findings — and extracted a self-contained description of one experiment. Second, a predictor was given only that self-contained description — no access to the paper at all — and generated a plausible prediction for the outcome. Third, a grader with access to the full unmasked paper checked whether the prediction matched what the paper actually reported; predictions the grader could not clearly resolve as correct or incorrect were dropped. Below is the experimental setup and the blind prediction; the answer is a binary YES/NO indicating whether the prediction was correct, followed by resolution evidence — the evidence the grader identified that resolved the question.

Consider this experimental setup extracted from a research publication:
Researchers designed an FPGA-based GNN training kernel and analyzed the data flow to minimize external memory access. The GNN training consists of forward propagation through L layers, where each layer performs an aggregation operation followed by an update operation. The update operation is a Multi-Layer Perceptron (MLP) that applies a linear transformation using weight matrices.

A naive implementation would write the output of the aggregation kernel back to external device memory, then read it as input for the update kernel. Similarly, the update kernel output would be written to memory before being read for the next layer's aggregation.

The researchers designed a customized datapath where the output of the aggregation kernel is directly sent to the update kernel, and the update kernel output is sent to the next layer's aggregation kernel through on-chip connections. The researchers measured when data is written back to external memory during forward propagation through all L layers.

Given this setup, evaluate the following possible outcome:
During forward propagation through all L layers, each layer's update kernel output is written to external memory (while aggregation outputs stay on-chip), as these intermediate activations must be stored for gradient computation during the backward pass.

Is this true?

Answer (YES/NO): NO